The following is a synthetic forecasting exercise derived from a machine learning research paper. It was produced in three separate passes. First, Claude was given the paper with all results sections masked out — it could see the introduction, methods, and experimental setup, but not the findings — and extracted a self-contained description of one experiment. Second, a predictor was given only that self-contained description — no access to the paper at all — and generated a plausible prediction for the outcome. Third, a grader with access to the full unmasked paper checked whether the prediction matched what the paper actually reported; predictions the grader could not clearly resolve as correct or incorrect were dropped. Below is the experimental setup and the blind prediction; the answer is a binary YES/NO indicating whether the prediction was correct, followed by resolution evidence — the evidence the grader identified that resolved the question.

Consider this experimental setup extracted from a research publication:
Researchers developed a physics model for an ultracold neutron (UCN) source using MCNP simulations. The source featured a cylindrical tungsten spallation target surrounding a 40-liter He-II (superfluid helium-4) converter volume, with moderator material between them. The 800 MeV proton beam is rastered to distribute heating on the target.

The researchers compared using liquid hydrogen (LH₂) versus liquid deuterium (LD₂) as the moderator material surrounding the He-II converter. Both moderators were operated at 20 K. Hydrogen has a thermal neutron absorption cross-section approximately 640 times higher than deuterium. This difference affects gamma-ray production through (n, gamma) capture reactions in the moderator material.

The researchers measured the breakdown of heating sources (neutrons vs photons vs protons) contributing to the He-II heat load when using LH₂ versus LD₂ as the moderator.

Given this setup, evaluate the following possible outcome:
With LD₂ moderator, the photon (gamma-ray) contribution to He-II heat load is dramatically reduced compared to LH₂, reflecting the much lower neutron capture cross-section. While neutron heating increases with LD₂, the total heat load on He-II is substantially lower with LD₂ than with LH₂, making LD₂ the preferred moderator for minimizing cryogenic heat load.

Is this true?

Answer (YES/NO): NO